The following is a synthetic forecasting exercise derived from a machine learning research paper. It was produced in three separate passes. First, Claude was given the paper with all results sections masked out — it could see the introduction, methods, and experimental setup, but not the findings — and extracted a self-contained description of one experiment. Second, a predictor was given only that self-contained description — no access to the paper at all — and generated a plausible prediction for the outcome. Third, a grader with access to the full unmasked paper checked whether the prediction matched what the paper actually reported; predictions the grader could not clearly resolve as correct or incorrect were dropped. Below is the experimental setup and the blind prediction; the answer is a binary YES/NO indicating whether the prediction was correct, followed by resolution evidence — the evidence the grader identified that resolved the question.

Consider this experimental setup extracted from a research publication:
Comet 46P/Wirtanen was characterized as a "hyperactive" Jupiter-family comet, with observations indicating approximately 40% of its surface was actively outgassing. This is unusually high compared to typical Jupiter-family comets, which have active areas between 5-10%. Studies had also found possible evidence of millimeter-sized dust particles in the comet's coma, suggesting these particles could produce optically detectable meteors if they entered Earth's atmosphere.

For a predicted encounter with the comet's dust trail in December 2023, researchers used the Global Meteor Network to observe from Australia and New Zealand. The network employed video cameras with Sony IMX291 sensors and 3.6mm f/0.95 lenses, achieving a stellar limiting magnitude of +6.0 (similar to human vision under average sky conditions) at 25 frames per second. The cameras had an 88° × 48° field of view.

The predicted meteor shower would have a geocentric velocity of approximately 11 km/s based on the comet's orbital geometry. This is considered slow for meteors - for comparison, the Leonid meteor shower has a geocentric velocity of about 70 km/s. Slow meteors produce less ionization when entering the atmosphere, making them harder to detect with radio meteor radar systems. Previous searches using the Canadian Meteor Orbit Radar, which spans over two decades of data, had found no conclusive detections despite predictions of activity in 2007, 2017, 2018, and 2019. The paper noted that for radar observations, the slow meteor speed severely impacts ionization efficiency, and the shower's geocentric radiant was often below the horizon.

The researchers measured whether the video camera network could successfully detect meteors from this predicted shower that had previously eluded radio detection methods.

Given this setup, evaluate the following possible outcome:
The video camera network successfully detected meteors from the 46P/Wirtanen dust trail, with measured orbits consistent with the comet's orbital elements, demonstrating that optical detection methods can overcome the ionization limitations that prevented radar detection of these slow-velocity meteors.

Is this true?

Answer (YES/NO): YES